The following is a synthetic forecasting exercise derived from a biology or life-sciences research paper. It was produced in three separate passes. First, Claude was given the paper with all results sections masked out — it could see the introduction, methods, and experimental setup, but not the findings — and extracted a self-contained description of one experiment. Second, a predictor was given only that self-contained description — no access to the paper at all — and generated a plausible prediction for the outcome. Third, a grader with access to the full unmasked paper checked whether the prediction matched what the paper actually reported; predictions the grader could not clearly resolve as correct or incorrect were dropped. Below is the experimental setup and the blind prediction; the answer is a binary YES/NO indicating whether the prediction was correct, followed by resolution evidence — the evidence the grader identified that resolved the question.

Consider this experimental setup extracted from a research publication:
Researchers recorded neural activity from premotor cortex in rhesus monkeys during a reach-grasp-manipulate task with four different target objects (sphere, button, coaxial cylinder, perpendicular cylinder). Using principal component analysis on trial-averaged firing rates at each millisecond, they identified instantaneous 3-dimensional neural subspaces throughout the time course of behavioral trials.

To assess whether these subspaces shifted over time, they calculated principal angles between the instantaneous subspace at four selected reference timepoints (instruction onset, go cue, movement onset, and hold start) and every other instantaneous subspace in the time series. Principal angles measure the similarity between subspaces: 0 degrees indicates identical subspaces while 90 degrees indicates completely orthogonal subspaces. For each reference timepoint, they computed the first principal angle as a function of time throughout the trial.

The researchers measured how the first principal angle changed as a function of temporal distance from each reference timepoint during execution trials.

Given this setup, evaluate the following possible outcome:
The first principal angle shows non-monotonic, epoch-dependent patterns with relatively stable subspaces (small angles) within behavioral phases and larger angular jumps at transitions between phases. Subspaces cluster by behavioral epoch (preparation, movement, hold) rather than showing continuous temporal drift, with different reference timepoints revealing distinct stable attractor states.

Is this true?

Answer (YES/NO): NO